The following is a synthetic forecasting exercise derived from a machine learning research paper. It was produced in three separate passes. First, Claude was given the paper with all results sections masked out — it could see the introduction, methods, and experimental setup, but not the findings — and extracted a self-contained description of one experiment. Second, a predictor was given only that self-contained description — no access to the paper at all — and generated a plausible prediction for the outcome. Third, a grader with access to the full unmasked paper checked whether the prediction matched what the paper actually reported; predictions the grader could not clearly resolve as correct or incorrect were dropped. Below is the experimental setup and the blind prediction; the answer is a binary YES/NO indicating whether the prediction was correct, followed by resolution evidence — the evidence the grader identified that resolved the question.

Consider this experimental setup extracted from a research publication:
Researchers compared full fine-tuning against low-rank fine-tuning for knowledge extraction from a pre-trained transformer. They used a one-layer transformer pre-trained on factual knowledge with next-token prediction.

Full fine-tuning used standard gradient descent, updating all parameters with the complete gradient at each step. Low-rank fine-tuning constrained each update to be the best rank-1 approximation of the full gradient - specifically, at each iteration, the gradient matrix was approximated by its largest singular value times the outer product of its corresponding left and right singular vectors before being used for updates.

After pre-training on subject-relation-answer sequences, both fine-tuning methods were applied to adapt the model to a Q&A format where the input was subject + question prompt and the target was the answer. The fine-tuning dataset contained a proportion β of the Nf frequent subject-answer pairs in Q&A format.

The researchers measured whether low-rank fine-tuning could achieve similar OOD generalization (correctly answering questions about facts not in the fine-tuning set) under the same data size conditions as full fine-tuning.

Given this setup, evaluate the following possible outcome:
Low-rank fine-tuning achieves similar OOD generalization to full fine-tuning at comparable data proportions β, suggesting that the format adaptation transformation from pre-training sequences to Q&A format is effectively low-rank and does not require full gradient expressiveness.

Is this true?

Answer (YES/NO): NO